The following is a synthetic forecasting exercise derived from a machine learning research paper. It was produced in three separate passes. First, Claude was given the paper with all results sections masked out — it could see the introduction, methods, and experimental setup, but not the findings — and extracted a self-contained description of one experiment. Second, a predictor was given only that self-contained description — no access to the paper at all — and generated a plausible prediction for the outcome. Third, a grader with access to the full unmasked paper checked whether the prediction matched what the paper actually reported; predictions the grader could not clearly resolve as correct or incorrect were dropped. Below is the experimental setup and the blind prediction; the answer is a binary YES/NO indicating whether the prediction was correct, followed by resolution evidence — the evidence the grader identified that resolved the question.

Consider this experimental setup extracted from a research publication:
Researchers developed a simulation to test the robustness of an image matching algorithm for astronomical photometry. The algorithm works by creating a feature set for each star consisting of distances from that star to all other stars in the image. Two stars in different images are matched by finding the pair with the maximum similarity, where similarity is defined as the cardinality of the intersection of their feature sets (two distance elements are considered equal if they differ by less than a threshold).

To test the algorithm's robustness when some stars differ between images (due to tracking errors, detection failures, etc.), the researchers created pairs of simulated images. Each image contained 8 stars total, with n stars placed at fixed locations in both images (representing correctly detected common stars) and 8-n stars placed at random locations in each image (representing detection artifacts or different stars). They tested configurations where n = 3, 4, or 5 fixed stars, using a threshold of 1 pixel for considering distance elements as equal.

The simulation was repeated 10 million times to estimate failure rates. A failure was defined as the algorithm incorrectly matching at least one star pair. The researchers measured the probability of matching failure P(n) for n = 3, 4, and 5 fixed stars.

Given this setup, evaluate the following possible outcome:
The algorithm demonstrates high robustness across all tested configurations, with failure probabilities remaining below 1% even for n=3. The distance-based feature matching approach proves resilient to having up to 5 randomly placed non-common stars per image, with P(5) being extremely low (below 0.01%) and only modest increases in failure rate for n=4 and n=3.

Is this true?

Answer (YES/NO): NO